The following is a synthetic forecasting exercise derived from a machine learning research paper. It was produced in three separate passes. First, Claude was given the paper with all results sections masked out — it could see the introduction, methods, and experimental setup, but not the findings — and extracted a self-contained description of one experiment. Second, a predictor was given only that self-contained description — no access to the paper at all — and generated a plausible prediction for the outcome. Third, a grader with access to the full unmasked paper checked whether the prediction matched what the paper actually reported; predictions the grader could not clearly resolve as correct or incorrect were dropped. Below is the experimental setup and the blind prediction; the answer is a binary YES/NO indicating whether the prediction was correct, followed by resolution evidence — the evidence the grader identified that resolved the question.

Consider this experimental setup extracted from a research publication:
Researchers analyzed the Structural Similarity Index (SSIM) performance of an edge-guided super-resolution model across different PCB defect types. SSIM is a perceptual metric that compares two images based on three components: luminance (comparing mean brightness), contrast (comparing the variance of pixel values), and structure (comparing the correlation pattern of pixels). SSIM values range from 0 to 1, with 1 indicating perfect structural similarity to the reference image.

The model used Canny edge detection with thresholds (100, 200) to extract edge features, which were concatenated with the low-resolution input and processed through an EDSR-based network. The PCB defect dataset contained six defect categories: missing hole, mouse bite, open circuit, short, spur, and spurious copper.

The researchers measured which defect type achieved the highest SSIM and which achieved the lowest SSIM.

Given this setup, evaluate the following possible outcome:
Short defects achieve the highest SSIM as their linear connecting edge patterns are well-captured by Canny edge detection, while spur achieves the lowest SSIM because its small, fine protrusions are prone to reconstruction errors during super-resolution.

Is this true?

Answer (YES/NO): NO